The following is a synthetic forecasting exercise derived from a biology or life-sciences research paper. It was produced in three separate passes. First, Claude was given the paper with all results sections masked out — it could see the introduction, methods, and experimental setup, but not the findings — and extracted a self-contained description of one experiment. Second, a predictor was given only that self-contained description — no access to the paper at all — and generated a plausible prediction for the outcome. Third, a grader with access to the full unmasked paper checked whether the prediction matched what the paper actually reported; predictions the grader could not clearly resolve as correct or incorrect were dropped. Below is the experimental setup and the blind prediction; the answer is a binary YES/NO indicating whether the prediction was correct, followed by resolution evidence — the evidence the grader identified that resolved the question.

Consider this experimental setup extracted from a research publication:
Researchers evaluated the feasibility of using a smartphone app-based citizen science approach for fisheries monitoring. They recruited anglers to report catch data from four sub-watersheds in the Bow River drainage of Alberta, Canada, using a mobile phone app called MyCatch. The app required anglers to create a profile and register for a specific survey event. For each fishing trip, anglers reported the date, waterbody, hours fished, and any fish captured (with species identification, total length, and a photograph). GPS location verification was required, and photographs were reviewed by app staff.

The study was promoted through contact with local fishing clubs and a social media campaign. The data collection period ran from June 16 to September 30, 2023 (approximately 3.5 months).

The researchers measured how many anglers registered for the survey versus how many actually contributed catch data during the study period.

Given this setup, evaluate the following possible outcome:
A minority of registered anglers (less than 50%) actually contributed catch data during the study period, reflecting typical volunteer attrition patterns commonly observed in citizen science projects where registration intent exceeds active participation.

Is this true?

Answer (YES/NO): YES